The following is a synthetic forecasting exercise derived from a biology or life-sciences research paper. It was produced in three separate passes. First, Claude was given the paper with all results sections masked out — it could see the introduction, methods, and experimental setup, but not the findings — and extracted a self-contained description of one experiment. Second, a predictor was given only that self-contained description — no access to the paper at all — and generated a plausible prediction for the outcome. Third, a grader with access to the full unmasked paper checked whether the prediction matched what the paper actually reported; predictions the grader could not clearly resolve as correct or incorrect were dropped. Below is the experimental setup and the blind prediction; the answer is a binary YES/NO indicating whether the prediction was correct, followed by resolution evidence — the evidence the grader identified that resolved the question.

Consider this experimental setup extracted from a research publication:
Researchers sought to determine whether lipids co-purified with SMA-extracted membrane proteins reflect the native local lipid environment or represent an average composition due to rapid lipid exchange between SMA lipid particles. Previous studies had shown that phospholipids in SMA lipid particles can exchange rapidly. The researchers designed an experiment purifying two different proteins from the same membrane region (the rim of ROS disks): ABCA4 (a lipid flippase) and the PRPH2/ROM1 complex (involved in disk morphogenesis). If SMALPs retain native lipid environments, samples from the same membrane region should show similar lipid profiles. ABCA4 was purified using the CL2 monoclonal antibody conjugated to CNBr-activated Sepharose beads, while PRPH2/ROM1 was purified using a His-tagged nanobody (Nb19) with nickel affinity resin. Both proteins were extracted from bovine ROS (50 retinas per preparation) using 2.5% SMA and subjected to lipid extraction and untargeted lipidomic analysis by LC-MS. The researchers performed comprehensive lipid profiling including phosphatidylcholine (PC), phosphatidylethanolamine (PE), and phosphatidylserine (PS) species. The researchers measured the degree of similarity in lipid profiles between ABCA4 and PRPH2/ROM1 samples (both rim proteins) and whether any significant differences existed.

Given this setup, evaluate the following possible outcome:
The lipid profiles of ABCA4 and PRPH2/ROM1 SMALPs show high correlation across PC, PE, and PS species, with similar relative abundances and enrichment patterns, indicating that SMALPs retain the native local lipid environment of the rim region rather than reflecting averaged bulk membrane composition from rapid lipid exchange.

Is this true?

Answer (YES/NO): YES